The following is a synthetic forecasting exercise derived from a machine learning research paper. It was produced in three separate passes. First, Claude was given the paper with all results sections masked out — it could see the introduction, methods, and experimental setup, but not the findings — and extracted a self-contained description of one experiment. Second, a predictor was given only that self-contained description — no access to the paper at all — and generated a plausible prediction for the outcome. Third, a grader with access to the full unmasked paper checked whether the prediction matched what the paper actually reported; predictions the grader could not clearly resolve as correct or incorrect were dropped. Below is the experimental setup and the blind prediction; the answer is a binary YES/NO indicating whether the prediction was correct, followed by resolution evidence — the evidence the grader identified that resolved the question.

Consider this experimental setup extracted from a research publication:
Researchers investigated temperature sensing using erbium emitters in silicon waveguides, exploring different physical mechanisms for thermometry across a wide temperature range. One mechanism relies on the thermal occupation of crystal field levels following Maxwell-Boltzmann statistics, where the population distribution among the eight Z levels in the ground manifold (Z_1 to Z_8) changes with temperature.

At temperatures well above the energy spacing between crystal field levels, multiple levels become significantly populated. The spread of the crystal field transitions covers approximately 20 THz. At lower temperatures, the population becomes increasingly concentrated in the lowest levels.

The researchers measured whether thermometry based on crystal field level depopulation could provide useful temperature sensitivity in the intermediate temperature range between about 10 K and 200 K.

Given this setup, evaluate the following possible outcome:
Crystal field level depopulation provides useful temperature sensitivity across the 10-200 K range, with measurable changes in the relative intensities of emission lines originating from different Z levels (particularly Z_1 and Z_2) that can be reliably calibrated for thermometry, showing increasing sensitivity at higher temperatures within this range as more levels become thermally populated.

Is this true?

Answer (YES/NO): NO